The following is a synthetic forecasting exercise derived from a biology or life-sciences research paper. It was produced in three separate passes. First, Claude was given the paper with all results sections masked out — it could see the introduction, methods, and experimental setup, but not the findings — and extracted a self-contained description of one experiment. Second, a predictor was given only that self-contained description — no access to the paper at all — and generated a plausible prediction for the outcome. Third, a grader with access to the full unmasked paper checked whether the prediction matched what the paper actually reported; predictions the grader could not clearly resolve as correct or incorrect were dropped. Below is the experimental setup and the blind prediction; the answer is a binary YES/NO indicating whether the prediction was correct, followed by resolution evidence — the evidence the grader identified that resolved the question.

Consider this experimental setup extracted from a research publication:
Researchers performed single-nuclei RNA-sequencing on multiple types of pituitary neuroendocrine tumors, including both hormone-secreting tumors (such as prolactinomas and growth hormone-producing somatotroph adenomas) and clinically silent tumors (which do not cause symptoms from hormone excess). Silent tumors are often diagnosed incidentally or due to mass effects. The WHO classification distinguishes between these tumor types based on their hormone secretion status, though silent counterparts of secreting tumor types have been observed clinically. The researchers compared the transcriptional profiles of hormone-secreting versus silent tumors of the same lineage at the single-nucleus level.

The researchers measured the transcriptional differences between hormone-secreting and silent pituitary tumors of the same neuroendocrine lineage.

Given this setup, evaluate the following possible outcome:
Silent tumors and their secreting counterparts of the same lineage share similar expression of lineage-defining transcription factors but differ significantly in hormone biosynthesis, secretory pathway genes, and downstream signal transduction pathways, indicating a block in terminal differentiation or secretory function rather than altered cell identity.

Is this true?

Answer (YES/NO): NO